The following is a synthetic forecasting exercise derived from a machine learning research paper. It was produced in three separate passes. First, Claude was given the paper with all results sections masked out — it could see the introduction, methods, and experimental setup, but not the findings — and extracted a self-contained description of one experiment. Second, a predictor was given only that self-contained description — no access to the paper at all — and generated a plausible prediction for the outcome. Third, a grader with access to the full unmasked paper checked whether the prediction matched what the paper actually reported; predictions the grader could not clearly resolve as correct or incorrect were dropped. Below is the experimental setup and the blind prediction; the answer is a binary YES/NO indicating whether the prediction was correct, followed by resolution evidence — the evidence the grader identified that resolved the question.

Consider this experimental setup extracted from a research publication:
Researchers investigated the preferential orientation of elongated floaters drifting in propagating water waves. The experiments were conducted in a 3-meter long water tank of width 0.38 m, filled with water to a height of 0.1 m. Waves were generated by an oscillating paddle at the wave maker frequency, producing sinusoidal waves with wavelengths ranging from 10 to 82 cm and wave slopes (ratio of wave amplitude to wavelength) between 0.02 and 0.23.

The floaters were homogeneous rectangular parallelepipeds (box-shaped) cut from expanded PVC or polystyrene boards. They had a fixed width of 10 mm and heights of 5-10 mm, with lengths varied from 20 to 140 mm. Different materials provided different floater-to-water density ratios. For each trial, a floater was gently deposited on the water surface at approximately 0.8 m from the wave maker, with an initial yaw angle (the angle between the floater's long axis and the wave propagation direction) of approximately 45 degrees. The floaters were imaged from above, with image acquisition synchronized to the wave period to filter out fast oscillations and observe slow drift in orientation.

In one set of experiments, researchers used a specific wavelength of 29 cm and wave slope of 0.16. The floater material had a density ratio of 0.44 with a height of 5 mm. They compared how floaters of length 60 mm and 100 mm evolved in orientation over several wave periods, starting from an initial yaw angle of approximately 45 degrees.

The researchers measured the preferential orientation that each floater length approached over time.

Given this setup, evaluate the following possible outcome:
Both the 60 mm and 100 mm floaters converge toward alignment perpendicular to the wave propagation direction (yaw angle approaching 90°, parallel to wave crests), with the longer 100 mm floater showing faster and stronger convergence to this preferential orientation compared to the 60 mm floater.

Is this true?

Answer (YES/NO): NO